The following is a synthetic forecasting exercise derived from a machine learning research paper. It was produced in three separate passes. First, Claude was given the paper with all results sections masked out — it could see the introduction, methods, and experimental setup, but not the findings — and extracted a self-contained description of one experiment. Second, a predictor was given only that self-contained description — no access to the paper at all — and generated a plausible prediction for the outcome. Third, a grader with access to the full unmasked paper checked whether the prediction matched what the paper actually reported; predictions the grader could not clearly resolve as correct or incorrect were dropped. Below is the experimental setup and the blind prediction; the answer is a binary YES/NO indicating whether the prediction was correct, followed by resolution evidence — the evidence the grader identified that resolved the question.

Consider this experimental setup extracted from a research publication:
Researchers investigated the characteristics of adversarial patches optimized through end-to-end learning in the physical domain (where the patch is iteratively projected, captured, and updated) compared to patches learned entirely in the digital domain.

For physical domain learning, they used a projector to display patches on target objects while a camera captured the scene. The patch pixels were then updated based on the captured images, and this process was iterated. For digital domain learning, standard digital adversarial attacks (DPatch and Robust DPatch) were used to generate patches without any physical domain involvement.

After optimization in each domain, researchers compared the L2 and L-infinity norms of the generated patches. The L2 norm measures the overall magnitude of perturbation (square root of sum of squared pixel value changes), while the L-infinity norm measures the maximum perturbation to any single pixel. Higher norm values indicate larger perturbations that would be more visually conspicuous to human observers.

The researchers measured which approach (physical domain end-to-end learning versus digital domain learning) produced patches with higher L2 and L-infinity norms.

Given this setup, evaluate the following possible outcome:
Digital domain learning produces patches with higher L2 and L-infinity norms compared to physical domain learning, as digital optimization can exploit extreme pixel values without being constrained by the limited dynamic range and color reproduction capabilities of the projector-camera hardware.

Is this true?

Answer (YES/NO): NO